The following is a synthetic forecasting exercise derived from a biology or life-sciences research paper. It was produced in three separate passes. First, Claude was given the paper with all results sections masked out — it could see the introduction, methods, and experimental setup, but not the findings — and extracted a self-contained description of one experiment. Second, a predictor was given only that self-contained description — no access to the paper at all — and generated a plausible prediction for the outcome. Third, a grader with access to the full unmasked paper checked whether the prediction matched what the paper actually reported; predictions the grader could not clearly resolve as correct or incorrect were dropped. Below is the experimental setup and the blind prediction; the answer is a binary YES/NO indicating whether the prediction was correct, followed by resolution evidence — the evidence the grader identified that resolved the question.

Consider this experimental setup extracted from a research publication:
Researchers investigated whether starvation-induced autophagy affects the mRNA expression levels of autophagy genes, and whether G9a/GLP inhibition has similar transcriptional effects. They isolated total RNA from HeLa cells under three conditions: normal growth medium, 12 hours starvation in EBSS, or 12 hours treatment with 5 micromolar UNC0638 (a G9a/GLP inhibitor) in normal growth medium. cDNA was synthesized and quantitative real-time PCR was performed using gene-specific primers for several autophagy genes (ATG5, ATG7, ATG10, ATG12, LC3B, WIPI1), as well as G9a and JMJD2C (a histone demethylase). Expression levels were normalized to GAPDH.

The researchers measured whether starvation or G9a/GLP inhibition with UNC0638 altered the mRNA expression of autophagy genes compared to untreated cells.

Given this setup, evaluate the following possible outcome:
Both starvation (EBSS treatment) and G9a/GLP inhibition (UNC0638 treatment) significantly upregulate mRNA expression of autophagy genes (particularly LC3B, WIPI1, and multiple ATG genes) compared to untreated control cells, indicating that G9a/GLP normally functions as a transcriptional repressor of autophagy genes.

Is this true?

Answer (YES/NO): NO